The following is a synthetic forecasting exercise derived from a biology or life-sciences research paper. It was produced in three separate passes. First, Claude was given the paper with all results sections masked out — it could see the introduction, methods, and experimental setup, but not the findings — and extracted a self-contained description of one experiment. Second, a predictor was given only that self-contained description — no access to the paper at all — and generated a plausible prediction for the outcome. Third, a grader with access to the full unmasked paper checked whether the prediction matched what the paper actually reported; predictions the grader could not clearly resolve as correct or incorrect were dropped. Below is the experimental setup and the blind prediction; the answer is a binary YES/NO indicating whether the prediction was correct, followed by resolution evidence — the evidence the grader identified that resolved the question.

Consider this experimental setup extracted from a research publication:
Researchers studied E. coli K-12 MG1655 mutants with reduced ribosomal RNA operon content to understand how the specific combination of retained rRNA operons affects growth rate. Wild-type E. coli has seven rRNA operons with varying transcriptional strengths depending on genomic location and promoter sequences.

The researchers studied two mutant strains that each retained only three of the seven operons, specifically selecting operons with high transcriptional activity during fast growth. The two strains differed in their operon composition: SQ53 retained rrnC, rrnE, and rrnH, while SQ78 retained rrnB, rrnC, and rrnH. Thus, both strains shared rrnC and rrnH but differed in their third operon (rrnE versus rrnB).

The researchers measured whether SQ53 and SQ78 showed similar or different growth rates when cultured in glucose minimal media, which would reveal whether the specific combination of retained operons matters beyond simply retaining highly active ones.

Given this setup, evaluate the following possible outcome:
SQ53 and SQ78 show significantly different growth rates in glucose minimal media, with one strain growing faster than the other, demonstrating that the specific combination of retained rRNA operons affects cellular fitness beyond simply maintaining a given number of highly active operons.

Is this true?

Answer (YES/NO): NO